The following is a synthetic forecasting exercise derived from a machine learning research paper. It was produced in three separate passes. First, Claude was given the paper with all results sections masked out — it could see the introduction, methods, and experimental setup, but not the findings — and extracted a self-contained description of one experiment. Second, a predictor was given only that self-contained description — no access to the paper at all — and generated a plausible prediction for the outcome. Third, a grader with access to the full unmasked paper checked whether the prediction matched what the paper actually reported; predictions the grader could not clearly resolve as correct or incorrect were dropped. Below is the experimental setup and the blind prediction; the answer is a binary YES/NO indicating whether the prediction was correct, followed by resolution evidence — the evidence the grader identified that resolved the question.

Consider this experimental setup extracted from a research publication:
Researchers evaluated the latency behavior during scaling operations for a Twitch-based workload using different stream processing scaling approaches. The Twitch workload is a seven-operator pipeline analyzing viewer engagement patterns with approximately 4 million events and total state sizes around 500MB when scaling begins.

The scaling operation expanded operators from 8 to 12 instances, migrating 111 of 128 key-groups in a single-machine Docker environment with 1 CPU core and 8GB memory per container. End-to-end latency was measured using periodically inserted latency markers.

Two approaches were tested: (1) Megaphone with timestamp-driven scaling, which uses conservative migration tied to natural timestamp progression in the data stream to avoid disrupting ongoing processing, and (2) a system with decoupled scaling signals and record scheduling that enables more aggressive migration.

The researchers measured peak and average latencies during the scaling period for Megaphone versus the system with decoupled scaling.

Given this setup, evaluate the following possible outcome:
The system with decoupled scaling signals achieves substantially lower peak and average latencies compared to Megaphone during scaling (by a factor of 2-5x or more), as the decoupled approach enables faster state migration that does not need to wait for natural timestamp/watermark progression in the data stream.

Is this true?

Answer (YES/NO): NO